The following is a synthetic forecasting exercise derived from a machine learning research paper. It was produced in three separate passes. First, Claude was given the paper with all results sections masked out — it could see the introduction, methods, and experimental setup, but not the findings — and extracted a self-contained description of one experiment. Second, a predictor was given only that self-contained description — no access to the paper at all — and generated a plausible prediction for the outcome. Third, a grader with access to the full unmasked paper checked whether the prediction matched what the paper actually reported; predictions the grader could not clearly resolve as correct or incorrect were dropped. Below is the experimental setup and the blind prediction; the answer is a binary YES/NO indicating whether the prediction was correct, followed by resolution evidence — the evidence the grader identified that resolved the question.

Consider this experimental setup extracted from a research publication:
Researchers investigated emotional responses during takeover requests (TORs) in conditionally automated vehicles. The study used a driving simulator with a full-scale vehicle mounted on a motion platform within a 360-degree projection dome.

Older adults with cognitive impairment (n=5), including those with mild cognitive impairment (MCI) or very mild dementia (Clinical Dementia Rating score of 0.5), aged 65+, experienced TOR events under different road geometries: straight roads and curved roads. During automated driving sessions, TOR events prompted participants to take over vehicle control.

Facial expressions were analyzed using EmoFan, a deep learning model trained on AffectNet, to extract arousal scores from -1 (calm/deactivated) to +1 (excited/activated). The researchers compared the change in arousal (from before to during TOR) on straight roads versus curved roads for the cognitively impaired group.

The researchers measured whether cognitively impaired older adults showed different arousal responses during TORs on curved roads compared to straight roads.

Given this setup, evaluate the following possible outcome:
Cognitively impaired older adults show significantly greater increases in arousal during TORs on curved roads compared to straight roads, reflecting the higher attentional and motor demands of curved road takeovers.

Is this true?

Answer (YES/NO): NO